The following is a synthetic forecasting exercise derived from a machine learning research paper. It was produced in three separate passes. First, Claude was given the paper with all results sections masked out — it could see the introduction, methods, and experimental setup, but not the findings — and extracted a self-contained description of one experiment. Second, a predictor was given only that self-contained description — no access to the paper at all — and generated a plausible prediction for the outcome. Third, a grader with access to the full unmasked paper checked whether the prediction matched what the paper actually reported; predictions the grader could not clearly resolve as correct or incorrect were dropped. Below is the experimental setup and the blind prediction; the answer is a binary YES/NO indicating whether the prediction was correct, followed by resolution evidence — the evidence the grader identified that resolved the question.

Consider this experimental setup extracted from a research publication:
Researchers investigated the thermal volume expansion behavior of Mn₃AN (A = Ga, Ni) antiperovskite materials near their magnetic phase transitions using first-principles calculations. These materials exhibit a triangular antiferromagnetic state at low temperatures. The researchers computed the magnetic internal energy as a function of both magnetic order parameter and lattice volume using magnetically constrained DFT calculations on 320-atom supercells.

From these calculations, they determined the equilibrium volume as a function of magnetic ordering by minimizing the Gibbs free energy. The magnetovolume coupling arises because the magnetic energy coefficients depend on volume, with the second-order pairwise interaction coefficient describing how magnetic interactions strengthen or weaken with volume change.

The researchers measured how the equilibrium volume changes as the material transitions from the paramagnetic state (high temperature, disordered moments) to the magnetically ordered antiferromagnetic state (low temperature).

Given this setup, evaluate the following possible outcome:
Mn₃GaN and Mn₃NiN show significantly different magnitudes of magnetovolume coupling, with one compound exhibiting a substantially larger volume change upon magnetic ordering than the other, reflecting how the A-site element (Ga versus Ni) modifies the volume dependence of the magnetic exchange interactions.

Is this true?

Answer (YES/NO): YES